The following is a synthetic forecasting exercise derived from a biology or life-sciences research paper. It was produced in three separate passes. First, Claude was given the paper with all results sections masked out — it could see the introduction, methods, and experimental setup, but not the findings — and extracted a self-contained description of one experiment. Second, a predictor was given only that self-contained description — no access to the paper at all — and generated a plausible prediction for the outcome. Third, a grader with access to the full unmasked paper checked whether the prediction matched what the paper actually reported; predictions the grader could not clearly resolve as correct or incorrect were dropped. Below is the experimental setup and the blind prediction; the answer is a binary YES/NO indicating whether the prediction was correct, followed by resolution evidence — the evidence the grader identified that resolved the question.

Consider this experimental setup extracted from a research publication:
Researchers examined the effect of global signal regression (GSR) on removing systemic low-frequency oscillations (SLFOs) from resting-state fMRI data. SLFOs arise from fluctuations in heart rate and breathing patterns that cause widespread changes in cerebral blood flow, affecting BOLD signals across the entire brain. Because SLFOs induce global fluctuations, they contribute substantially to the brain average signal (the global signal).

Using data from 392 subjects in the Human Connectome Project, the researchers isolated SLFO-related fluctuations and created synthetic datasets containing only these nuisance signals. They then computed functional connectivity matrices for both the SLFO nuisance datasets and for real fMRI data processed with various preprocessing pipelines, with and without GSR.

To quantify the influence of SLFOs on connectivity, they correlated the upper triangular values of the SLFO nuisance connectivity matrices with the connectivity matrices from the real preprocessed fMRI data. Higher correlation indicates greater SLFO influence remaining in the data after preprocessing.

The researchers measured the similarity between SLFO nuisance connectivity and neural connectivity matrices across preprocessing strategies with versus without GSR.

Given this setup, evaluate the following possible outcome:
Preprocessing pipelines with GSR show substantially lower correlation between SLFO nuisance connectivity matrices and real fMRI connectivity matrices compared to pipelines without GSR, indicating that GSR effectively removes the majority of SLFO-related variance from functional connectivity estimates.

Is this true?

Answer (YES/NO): YES